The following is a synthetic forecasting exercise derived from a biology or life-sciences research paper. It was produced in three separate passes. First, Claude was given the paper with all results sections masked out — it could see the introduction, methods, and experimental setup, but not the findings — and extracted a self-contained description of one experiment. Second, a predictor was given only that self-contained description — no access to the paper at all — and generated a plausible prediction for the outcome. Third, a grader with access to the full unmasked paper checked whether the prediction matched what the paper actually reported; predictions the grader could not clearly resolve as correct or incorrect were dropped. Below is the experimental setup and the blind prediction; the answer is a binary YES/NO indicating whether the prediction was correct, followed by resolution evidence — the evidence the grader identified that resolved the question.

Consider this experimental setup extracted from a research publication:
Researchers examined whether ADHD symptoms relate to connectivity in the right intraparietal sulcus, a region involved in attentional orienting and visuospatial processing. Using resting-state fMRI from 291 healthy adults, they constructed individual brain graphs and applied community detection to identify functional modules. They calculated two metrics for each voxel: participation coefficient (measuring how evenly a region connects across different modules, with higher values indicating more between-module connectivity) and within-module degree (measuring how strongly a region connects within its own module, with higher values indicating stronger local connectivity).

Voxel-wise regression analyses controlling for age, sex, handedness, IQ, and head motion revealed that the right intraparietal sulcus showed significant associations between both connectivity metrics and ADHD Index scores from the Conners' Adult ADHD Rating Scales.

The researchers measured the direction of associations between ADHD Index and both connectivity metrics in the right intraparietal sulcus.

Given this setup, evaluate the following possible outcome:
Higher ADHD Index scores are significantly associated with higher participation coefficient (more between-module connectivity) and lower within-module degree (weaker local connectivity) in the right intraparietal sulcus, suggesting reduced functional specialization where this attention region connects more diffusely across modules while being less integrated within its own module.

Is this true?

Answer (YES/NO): NO